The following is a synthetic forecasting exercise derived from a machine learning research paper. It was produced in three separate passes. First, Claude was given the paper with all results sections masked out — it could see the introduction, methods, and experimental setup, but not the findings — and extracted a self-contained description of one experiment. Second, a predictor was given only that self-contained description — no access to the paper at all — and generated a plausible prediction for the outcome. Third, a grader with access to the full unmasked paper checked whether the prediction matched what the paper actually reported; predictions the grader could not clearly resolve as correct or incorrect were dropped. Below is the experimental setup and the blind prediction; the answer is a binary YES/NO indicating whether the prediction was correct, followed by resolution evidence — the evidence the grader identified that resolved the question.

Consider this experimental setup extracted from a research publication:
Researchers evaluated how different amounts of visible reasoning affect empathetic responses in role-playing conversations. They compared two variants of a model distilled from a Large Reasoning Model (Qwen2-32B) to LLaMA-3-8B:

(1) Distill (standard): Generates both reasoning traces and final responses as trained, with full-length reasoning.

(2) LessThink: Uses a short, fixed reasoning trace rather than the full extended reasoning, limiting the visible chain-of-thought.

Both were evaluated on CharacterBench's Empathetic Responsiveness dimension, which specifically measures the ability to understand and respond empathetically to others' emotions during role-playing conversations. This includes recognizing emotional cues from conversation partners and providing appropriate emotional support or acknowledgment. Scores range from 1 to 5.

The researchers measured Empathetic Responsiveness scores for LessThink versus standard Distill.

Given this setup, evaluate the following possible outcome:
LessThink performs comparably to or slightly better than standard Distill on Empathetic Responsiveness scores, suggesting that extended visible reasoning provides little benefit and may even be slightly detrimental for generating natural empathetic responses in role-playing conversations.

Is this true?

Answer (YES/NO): YES